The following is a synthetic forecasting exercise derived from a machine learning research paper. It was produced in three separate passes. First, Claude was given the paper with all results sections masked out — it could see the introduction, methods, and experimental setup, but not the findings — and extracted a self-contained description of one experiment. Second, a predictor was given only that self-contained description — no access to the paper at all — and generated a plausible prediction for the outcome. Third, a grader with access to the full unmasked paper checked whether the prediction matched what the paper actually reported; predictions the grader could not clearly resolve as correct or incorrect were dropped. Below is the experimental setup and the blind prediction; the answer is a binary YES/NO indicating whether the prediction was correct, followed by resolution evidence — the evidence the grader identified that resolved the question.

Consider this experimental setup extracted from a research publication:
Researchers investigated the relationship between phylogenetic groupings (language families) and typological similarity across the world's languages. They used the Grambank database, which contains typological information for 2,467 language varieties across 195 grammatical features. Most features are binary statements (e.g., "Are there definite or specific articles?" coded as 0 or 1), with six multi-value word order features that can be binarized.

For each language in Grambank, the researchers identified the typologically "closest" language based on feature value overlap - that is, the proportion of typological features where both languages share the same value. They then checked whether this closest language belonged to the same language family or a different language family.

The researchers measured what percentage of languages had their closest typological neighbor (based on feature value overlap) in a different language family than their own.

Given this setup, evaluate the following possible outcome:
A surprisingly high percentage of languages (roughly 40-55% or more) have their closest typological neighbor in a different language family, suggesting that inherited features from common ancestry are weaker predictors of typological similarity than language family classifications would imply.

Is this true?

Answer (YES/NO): NO